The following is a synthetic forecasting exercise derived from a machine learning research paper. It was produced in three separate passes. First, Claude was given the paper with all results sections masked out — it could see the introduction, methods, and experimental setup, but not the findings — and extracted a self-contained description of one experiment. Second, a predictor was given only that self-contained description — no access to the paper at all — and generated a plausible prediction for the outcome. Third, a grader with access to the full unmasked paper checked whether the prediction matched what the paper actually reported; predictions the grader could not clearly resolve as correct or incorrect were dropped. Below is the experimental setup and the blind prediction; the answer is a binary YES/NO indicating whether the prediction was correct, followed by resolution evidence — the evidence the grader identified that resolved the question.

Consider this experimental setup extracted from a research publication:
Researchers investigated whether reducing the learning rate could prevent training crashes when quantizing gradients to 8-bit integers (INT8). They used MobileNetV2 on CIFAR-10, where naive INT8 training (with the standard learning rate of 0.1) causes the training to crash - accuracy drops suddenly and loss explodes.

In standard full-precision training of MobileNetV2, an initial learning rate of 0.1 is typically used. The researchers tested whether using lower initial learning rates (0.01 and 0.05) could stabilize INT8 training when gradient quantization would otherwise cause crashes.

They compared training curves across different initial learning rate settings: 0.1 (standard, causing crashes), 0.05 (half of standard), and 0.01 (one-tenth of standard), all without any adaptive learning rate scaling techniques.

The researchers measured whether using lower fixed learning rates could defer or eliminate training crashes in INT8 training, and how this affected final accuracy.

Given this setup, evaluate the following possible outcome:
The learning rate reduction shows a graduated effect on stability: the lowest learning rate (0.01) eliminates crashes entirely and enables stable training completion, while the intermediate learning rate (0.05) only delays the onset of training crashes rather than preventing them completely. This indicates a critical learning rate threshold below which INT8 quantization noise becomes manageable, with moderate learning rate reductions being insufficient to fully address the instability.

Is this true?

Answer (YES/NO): YES